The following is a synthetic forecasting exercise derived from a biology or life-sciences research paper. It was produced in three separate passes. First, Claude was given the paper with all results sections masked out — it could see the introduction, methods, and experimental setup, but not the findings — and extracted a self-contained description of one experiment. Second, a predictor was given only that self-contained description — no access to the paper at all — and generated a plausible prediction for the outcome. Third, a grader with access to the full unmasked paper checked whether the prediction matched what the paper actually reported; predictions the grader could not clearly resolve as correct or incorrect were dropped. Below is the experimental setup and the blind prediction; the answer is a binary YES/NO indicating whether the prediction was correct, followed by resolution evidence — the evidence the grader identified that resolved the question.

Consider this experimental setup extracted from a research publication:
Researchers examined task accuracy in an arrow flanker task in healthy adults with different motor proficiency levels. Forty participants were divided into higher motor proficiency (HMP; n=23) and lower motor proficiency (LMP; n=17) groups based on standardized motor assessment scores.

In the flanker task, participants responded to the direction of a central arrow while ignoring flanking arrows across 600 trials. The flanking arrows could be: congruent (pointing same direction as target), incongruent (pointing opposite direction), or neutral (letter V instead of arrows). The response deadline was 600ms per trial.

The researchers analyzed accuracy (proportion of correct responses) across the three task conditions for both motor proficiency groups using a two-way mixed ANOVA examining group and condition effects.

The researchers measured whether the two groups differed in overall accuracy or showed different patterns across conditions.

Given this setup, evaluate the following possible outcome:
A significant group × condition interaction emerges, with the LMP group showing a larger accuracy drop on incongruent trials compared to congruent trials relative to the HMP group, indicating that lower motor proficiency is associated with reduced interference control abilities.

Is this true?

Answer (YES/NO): NO